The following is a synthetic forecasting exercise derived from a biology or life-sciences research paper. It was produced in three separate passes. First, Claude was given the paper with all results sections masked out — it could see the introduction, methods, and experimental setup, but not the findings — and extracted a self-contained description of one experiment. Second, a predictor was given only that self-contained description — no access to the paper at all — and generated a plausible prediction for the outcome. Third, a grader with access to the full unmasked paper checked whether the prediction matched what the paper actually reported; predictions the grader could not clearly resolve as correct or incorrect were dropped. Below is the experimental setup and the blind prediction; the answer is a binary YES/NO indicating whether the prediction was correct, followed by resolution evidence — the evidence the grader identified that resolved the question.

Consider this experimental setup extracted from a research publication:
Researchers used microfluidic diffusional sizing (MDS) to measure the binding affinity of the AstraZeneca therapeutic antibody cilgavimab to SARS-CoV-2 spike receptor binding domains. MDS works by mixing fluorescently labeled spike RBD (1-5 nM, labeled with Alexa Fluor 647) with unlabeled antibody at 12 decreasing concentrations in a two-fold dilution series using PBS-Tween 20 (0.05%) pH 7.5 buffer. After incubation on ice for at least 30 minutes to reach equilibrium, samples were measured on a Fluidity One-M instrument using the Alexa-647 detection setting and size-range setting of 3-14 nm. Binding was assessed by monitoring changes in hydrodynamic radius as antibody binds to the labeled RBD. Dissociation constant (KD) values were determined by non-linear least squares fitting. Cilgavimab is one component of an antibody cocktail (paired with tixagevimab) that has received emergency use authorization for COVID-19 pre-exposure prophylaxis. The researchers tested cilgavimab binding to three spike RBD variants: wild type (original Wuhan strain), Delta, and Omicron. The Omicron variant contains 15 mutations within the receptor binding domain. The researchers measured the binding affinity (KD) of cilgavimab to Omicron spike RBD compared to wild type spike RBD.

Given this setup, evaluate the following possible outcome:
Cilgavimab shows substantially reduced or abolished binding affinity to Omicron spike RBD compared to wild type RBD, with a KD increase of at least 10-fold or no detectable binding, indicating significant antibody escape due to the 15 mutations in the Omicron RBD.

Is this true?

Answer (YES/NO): YES